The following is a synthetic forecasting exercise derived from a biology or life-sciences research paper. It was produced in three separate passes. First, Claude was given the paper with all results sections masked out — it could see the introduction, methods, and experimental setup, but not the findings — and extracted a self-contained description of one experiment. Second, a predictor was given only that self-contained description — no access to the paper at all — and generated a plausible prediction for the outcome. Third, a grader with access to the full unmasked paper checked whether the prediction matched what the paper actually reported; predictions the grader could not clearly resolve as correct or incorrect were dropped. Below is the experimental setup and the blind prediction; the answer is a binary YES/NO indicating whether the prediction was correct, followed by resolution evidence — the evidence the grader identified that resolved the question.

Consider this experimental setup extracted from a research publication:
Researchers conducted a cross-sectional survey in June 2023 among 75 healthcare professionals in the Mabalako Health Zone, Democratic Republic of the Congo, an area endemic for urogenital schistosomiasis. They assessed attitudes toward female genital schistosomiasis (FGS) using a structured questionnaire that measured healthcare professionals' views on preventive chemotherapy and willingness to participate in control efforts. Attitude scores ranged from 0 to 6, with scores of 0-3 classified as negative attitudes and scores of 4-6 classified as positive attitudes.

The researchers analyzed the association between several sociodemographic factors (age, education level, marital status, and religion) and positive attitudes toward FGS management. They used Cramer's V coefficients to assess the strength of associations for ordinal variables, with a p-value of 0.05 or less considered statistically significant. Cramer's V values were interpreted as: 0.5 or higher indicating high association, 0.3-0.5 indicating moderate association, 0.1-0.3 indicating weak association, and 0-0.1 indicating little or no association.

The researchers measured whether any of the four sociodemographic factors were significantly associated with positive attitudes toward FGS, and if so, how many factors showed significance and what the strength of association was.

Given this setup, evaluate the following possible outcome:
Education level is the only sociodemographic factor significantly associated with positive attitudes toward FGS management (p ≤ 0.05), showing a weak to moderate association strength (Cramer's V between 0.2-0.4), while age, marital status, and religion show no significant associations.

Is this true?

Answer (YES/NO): YES